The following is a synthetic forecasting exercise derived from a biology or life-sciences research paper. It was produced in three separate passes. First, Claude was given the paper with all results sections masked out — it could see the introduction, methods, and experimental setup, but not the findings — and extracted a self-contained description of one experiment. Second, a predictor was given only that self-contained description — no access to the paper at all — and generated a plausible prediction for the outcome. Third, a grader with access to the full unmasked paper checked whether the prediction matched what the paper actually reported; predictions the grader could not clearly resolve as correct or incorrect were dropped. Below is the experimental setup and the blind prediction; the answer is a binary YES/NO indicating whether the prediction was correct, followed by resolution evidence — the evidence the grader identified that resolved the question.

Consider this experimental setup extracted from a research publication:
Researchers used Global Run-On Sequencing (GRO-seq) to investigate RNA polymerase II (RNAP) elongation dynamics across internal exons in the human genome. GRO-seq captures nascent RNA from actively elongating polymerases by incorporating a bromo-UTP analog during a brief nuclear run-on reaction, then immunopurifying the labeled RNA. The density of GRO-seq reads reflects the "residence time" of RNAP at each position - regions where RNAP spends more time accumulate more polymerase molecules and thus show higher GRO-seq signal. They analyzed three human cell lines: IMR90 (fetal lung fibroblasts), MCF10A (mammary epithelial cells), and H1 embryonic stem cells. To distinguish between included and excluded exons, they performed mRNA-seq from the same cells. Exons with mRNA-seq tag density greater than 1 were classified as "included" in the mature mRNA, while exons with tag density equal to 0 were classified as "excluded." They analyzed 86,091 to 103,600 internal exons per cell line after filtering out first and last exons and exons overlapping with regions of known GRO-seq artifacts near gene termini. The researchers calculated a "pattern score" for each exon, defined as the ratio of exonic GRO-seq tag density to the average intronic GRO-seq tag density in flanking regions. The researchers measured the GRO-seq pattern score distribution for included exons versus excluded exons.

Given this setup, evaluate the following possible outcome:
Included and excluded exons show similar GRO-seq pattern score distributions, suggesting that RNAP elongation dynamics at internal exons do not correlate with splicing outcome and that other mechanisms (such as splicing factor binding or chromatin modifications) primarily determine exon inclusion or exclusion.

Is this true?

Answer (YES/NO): NO